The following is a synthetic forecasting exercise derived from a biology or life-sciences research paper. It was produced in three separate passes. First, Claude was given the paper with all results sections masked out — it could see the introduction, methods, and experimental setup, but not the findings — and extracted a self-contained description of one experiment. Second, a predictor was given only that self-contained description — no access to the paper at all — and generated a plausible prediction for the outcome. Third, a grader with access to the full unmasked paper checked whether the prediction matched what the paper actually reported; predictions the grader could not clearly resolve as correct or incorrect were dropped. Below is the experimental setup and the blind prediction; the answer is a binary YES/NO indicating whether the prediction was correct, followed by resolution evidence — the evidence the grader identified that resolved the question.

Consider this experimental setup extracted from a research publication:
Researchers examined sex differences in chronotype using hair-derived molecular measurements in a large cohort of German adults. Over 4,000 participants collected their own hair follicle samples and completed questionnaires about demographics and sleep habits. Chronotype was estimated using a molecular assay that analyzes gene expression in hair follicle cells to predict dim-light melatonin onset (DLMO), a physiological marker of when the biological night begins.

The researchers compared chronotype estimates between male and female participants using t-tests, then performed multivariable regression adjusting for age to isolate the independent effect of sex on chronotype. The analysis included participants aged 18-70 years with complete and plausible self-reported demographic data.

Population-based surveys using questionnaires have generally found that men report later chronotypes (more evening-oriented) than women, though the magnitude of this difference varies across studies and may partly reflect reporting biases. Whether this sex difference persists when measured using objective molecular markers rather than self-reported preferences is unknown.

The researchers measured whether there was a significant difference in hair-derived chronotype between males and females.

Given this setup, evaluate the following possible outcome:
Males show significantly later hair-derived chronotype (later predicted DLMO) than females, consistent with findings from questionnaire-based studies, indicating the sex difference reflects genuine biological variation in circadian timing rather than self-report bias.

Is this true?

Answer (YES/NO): YES